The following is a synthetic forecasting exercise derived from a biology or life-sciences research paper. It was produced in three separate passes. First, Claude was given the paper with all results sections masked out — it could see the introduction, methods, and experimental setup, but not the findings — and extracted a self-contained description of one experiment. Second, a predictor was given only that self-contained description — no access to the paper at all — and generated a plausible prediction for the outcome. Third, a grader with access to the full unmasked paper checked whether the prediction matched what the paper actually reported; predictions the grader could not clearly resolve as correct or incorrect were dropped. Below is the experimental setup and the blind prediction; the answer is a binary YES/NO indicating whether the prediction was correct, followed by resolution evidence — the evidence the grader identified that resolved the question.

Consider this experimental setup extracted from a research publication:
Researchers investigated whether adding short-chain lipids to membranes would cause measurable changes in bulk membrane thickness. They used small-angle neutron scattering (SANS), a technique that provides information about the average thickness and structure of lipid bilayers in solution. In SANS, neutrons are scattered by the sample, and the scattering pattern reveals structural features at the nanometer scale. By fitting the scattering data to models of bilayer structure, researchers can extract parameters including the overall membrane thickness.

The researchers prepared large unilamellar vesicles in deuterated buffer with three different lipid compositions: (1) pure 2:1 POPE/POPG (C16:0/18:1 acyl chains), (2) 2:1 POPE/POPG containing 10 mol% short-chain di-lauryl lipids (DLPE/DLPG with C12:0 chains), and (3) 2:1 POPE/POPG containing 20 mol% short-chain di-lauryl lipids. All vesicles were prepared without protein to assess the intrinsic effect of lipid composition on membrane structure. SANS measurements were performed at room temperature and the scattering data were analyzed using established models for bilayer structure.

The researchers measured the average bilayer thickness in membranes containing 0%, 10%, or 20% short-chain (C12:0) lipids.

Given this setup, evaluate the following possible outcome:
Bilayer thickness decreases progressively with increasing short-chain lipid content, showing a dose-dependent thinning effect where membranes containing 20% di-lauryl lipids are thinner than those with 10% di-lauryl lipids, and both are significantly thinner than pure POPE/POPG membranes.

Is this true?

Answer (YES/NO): YES